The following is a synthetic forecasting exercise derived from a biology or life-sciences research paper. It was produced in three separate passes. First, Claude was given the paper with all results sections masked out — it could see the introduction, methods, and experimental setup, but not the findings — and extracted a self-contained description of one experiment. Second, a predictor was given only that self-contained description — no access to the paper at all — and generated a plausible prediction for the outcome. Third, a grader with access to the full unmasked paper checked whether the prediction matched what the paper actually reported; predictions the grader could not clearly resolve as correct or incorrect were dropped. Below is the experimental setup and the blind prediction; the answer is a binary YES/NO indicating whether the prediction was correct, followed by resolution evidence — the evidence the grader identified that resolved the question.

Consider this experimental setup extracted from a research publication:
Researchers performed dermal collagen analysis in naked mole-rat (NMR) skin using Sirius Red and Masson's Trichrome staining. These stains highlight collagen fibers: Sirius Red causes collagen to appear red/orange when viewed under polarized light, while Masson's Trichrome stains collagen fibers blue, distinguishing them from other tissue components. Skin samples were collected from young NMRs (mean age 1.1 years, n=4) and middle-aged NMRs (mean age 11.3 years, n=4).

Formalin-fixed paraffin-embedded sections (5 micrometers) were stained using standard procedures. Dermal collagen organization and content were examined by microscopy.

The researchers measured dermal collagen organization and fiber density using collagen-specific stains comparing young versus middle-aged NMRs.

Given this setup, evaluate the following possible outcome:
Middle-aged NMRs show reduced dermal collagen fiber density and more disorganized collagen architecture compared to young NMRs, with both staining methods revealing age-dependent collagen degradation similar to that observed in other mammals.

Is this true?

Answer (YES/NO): NO